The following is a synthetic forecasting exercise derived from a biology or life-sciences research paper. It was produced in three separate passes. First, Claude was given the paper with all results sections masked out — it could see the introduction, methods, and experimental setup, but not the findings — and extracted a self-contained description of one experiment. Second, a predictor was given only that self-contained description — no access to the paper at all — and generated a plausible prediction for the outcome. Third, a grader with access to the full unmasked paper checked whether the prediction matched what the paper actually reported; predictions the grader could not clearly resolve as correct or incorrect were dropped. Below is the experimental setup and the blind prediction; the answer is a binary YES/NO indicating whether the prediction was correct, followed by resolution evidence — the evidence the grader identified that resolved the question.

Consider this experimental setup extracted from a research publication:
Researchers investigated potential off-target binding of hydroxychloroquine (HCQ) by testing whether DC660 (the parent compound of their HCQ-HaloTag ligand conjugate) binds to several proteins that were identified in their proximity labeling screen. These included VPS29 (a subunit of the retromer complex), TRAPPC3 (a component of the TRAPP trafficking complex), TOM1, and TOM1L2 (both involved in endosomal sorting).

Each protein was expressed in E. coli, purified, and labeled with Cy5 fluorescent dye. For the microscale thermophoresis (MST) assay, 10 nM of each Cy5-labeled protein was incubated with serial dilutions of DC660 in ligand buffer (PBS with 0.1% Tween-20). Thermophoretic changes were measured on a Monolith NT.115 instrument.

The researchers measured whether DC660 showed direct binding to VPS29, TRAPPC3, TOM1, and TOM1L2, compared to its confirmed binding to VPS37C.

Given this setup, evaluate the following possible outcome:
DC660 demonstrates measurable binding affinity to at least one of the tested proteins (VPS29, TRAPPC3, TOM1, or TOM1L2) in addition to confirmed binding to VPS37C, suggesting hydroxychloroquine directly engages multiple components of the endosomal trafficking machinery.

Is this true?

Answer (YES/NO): NO